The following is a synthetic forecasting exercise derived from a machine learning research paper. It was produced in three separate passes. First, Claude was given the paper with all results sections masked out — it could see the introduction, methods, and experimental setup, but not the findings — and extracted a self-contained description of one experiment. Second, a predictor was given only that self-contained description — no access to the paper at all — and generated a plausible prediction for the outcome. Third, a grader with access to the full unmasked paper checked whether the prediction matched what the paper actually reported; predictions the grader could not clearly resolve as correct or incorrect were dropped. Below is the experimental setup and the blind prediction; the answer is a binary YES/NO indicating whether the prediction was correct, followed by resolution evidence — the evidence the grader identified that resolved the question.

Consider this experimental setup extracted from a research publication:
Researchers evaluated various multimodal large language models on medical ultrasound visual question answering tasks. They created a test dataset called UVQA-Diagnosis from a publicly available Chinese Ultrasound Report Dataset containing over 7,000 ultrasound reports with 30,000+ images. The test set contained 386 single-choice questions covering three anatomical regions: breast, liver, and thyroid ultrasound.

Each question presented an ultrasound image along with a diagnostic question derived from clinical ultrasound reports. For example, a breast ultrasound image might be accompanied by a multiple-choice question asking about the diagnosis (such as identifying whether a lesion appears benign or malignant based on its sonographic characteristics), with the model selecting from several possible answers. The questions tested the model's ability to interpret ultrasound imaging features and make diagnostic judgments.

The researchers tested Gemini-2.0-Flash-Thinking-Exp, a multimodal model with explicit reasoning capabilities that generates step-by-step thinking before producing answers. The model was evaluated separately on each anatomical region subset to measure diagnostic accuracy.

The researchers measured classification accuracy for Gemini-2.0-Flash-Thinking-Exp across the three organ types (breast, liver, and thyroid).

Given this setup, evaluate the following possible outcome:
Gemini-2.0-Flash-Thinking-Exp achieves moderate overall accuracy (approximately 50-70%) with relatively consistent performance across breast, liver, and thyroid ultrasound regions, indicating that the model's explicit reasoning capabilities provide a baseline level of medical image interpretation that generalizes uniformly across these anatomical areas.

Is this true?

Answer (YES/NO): NO